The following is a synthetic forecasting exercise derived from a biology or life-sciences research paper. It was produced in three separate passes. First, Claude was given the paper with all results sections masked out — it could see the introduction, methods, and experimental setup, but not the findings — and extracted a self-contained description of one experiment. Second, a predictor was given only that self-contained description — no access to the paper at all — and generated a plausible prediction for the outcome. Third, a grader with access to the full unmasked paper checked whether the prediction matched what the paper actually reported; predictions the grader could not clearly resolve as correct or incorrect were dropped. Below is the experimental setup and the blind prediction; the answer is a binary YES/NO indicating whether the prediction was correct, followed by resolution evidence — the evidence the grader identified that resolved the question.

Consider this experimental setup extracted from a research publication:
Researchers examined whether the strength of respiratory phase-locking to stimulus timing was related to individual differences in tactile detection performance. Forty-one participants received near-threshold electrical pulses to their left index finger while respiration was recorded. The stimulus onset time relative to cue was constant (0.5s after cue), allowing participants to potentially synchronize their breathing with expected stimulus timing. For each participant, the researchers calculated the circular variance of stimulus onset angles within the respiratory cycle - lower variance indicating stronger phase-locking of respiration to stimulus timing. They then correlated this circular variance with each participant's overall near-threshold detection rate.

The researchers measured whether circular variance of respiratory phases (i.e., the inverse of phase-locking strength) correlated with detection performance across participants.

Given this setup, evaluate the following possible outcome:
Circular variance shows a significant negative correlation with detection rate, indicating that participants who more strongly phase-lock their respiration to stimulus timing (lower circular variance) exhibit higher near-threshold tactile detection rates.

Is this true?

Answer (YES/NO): YES